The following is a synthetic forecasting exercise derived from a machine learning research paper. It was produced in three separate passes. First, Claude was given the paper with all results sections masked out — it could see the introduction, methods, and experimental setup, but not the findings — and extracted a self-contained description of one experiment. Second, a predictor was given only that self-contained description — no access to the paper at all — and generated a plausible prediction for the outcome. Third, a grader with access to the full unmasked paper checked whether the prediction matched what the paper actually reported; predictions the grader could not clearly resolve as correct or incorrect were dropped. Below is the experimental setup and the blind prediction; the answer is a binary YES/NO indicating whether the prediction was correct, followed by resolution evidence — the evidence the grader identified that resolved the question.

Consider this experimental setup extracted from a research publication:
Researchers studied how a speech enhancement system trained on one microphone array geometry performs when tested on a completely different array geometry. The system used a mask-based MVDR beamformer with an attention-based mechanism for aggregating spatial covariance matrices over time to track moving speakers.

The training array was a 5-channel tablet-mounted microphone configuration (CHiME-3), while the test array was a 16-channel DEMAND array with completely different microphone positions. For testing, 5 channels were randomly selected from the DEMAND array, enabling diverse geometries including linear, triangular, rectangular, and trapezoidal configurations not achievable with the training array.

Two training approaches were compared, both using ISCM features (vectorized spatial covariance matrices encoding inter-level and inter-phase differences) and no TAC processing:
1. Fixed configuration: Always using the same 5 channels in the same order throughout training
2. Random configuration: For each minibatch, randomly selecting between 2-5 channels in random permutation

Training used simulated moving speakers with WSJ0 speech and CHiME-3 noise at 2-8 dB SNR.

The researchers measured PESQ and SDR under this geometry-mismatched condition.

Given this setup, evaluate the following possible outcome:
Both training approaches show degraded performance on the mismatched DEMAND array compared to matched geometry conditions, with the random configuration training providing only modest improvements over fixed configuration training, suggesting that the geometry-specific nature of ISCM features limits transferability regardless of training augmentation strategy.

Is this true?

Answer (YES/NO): NO